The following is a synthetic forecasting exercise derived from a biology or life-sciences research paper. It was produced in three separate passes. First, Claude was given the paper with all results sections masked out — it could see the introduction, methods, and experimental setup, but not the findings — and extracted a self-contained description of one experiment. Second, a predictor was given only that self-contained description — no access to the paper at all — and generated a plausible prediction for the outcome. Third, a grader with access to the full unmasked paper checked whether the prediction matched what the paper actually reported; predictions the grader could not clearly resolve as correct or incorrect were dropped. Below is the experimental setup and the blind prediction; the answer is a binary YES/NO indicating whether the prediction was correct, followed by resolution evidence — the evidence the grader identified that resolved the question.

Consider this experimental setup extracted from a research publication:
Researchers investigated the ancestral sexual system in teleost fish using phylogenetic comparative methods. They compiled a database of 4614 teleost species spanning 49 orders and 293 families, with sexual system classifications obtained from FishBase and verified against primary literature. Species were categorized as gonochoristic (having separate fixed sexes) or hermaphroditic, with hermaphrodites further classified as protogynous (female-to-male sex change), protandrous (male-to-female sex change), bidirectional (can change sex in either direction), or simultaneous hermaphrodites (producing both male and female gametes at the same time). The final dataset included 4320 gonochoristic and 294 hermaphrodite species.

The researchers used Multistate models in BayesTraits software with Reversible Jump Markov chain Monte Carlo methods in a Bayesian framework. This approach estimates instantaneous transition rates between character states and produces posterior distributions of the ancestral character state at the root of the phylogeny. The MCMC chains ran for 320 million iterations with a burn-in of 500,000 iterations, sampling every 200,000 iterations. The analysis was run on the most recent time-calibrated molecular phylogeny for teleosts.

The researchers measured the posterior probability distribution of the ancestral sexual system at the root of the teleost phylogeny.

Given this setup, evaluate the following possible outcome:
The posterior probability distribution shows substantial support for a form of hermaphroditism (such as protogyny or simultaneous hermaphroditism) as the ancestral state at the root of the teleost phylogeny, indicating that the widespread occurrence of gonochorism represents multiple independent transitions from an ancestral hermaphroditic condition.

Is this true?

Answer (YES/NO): NO